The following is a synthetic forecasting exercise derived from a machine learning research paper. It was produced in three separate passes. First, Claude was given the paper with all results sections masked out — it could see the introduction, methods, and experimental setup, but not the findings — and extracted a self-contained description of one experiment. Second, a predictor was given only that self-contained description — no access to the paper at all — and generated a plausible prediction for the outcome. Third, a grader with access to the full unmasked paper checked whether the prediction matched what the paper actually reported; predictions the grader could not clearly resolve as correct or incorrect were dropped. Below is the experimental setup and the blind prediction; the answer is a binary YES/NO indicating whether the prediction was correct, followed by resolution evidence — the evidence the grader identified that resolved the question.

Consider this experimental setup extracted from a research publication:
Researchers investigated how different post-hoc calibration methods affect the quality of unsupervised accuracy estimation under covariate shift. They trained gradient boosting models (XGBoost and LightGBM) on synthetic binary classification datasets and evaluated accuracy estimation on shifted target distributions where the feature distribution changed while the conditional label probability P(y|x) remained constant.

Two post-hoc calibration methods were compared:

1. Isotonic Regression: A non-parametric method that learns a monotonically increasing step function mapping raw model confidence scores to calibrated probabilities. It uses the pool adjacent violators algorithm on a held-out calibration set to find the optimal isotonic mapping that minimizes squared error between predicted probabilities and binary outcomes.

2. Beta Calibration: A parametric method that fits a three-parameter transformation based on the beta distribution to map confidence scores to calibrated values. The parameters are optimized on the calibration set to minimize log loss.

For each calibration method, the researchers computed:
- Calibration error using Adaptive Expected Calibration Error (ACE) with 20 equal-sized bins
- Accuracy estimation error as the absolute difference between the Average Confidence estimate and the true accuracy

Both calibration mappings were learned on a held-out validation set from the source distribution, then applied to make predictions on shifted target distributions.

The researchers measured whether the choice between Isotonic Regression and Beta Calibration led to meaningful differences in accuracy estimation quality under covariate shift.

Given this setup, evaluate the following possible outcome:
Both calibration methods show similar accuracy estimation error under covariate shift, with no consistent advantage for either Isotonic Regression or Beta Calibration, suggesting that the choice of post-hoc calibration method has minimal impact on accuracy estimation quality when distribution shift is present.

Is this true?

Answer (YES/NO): YES